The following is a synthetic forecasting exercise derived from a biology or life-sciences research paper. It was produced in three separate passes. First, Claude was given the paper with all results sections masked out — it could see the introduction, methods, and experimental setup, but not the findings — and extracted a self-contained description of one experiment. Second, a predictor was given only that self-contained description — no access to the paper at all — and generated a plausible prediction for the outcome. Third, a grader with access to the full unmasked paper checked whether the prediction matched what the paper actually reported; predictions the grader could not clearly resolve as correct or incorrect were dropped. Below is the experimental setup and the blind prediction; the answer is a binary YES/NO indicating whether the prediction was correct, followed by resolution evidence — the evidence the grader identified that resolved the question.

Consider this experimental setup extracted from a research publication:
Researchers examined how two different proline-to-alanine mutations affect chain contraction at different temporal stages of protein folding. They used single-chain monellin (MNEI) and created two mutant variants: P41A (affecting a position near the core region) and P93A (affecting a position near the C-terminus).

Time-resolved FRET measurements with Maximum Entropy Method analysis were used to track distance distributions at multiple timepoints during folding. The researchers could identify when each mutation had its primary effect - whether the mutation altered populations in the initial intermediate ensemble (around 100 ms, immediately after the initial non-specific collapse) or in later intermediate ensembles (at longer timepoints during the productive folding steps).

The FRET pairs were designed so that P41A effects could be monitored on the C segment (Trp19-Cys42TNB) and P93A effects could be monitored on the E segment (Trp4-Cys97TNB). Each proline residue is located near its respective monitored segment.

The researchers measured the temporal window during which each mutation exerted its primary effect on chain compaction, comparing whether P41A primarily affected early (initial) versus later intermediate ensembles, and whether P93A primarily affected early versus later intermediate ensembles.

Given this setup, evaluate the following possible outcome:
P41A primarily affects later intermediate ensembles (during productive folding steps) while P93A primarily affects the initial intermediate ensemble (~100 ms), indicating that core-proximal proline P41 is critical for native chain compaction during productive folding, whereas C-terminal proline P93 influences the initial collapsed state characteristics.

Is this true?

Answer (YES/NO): NO